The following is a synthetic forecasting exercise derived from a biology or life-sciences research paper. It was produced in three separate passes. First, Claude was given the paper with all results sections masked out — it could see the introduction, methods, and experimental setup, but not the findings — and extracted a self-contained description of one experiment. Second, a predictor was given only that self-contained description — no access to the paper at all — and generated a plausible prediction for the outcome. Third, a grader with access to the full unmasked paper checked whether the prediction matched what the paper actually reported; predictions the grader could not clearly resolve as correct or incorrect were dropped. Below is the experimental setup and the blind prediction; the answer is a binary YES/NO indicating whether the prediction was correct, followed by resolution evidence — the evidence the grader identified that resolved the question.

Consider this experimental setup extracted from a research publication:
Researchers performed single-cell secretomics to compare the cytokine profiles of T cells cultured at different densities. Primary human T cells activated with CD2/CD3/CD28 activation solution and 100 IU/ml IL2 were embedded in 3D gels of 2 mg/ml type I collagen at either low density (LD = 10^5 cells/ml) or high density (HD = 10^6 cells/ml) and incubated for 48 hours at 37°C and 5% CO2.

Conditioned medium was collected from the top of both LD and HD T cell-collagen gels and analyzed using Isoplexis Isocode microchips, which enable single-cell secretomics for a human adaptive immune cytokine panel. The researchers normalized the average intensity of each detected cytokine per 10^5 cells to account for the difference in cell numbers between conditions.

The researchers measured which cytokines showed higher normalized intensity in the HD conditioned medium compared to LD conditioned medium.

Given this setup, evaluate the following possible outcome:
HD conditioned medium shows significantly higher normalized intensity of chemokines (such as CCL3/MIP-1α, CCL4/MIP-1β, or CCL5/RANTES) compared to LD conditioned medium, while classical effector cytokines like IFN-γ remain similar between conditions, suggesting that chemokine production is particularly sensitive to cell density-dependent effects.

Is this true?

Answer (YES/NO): NO